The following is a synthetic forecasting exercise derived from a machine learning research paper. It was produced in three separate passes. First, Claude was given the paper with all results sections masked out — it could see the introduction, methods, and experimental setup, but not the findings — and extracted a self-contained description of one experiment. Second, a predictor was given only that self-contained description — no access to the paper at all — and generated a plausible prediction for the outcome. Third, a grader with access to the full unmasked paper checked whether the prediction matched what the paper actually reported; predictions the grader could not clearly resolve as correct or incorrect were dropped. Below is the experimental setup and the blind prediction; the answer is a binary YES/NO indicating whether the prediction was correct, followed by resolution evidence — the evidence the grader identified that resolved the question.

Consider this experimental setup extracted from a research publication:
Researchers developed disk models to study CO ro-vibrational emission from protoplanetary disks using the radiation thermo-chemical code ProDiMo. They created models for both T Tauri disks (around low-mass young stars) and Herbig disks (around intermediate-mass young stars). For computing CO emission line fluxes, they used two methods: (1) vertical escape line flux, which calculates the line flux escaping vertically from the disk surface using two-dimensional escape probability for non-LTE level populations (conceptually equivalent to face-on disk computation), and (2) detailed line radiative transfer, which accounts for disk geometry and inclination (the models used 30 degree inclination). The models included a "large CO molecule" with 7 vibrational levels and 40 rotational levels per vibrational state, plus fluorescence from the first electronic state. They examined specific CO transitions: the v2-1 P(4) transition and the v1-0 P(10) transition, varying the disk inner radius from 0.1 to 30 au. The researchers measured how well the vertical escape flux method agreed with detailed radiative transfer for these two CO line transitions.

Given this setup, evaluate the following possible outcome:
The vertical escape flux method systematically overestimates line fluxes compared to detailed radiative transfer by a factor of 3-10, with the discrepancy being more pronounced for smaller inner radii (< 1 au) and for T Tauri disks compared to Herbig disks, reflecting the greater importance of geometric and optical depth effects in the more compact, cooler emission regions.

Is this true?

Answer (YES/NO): NO